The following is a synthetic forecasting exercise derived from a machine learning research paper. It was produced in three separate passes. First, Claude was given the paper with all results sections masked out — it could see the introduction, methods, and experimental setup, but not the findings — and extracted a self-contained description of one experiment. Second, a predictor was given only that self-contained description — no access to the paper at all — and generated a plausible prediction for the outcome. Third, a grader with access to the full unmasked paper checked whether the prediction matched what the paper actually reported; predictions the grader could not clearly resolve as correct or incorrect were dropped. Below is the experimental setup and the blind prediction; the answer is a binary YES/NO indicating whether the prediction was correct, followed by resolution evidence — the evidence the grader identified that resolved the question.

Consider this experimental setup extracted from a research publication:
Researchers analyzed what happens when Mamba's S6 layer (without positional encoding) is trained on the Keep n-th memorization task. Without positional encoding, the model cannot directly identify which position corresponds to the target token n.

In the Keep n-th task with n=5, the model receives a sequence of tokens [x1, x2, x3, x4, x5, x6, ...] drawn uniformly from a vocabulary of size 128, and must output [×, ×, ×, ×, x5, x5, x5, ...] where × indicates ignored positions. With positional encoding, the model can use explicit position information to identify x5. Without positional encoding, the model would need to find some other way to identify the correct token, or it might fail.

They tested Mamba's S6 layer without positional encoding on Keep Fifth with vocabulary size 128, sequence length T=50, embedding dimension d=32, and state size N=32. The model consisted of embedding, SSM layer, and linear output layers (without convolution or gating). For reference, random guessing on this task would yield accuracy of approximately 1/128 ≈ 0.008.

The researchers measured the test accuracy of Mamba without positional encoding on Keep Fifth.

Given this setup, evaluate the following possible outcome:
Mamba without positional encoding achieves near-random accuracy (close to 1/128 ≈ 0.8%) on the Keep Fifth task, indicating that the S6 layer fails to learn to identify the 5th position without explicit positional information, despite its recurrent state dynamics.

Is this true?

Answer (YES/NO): NO